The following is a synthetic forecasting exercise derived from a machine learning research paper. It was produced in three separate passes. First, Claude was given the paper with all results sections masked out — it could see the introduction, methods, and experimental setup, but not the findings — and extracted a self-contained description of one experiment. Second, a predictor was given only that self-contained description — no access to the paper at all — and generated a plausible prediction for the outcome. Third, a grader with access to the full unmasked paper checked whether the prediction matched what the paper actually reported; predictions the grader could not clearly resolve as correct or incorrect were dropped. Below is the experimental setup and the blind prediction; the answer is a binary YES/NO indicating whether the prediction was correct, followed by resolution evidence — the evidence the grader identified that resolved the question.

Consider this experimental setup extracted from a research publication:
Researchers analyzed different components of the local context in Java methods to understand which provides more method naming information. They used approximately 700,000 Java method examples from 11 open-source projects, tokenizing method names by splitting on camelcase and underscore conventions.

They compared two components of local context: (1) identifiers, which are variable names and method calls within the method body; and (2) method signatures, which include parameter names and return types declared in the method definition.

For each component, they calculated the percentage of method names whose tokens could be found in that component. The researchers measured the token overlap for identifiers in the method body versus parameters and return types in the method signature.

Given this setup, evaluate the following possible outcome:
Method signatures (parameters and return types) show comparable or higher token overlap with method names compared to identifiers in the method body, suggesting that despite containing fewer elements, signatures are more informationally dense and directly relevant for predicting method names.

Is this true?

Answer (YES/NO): NO